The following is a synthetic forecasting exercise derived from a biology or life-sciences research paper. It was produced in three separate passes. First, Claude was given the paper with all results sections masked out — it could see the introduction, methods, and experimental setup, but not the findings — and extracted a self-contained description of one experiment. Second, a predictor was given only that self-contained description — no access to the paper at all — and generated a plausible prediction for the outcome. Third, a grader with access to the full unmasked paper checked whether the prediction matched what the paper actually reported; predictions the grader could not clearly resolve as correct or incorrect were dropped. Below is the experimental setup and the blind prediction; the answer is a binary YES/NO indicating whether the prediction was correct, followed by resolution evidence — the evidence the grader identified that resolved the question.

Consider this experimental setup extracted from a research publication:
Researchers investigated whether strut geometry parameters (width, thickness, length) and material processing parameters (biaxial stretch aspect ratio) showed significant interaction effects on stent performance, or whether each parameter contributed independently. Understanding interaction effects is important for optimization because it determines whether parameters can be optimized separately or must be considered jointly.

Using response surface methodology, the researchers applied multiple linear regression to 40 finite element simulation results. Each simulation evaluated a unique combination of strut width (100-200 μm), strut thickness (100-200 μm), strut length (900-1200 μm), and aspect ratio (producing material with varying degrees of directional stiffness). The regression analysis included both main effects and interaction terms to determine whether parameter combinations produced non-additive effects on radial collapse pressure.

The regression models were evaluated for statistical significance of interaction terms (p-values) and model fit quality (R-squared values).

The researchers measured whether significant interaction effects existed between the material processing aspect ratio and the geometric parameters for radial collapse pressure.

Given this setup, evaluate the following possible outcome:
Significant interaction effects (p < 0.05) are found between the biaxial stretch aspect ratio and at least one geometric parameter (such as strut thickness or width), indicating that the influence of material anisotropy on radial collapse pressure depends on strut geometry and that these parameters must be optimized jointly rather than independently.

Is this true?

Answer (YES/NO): NO